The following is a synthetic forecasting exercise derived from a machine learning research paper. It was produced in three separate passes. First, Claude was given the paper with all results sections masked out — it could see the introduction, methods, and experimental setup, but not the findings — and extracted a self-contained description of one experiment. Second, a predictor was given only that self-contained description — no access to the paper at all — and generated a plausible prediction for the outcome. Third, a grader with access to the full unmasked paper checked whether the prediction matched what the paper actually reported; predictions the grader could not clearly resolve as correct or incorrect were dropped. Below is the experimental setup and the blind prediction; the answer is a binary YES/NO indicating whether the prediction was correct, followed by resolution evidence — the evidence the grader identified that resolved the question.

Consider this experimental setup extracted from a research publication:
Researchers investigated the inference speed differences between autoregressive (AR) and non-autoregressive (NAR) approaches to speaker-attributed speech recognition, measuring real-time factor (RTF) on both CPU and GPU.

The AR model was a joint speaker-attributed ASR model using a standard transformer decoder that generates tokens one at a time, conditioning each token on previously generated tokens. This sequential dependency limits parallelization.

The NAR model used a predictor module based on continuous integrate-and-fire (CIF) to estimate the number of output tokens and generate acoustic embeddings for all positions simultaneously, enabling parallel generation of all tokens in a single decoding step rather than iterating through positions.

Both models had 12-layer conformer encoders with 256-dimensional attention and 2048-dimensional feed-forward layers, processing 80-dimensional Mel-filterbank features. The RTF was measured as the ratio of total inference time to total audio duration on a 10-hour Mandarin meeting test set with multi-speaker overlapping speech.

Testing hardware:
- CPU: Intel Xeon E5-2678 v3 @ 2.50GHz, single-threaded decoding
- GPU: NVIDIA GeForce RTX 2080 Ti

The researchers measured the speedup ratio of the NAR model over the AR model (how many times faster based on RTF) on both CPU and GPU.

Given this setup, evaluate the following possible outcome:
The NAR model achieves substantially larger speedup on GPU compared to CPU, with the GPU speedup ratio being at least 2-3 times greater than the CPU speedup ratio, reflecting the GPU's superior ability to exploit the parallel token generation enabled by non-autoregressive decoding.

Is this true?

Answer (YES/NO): NO